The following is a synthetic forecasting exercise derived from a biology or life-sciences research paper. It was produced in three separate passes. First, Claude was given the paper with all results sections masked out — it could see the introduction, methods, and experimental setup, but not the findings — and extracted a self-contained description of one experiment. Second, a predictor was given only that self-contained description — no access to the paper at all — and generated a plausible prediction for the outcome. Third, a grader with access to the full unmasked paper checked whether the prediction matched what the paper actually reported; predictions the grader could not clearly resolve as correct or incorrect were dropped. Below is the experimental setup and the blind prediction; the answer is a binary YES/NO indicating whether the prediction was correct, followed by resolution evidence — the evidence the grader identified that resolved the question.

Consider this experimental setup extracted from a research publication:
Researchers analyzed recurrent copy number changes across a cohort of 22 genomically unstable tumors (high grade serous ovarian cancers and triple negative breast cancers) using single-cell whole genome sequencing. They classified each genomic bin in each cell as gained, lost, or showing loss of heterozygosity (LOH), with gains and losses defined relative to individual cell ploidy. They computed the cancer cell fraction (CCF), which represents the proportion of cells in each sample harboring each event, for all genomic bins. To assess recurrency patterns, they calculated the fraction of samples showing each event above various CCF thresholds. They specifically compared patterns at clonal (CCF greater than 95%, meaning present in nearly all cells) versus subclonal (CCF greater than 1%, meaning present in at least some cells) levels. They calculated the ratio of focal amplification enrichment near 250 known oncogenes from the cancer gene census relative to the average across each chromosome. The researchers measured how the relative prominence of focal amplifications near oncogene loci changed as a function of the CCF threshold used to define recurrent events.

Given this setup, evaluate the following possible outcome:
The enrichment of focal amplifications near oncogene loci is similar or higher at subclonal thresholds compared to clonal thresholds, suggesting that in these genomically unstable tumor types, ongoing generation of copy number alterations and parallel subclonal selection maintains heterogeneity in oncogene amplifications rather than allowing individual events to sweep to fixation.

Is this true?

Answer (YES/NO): NO